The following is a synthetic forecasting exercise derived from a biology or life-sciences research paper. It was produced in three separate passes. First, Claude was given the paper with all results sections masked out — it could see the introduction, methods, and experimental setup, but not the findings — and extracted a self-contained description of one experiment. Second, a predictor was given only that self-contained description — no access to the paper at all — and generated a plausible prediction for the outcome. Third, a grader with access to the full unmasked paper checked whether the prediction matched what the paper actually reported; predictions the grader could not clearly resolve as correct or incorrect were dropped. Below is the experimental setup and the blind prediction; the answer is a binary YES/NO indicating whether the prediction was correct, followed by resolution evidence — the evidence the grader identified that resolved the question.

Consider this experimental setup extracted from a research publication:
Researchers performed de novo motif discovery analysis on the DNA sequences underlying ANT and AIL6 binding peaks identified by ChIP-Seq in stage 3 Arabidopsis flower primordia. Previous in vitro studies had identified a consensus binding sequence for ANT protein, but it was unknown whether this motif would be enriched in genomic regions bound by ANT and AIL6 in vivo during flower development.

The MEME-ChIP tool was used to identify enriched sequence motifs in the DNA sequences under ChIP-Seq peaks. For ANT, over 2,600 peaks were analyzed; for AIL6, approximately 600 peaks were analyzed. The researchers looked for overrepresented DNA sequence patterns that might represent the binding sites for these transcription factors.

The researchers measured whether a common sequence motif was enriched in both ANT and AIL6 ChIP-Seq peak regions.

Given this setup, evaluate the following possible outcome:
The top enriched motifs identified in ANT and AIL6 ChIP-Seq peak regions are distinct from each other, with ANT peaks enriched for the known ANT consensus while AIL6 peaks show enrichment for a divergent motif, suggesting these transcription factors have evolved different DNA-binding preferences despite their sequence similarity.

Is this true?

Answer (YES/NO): NO